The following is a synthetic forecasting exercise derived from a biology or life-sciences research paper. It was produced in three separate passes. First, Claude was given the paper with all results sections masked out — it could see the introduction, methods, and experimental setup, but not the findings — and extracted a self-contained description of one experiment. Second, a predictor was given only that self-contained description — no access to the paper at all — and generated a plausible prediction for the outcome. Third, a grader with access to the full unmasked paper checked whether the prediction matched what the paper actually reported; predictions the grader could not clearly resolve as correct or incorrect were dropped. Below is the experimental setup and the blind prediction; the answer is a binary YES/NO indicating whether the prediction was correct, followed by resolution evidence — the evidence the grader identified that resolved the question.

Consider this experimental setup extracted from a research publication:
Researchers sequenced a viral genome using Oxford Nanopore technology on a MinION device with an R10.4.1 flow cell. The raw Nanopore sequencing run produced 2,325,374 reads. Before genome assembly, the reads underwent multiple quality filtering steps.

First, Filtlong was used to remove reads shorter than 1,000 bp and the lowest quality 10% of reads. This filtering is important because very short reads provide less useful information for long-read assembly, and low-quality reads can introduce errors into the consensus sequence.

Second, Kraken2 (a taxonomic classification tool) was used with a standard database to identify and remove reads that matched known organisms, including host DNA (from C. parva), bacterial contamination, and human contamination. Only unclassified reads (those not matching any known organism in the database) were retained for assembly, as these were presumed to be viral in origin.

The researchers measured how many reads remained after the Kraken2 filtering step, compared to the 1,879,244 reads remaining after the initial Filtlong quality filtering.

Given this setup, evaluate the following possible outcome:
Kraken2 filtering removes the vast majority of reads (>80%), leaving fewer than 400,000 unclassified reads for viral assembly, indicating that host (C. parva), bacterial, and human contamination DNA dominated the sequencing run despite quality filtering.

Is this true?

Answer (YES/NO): NO